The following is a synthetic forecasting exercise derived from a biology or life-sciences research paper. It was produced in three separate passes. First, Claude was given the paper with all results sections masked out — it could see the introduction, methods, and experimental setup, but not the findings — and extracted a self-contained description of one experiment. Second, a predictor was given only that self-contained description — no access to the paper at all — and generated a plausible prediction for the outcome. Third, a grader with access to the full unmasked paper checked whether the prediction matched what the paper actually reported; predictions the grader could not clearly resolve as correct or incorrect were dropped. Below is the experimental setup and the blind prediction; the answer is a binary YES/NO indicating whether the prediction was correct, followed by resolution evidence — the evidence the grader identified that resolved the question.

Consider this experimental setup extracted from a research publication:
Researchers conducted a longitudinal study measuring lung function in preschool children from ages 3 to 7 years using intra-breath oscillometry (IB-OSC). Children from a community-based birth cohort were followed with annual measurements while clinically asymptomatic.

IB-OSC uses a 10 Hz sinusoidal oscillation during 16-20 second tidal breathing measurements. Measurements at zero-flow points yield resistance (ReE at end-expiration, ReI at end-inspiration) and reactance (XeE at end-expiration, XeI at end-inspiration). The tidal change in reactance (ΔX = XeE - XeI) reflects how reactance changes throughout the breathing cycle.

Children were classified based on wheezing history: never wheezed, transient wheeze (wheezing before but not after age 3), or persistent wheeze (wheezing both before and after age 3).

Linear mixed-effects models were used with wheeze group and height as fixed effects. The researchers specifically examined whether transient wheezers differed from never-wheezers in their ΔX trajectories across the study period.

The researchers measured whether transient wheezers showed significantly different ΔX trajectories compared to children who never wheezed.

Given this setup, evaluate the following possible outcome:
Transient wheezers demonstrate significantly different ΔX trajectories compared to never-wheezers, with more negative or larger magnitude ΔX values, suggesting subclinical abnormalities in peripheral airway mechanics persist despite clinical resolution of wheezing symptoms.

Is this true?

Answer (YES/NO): YES